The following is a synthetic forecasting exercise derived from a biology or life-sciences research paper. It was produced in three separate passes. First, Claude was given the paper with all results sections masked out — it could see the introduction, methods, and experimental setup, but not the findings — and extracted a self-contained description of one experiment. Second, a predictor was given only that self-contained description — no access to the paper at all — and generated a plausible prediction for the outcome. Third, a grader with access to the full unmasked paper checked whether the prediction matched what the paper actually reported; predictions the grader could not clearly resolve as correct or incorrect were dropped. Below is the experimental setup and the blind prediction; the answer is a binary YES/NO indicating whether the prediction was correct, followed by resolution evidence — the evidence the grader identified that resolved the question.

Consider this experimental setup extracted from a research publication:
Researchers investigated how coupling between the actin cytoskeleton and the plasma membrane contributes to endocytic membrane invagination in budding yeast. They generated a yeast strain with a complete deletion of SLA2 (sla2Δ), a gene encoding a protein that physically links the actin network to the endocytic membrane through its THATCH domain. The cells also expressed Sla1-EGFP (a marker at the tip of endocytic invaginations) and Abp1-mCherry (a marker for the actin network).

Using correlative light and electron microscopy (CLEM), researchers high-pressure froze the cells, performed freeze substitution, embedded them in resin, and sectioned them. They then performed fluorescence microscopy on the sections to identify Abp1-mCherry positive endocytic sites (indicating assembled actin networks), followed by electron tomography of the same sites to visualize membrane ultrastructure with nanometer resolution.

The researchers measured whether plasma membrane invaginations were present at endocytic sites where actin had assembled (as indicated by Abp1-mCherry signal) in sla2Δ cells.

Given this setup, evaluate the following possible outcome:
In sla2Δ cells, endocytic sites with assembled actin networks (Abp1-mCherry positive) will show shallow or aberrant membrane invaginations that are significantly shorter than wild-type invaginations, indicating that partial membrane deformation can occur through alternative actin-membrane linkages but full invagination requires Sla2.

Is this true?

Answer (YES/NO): NO